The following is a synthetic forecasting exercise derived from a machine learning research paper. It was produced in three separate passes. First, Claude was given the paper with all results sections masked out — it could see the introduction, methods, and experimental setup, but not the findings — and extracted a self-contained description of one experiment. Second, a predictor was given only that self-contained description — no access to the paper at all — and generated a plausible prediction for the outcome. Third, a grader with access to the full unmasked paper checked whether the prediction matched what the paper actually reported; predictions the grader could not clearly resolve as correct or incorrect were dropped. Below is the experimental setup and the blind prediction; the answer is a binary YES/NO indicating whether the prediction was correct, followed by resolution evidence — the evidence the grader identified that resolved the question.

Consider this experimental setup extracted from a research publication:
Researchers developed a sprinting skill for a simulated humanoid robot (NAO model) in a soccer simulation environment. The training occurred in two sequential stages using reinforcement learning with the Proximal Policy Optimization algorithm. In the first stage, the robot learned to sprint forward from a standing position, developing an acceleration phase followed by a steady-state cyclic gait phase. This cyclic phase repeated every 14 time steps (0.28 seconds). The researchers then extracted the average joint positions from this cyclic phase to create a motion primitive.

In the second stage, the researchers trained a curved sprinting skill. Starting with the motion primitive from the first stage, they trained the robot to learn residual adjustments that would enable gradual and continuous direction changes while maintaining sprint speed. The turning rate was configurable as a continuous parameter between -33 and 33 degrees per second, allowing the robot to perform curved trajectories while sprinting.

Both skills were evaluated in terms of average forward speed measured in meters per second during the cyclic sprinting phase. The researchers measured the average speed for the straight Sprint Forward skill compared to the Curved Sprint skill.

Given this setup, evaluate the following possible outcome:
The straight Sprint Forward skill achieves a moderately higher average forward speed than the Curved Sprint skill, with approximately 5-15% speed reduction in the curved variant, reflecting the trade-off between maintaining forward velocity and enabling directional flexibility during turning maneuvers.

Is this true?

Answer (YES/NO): YES